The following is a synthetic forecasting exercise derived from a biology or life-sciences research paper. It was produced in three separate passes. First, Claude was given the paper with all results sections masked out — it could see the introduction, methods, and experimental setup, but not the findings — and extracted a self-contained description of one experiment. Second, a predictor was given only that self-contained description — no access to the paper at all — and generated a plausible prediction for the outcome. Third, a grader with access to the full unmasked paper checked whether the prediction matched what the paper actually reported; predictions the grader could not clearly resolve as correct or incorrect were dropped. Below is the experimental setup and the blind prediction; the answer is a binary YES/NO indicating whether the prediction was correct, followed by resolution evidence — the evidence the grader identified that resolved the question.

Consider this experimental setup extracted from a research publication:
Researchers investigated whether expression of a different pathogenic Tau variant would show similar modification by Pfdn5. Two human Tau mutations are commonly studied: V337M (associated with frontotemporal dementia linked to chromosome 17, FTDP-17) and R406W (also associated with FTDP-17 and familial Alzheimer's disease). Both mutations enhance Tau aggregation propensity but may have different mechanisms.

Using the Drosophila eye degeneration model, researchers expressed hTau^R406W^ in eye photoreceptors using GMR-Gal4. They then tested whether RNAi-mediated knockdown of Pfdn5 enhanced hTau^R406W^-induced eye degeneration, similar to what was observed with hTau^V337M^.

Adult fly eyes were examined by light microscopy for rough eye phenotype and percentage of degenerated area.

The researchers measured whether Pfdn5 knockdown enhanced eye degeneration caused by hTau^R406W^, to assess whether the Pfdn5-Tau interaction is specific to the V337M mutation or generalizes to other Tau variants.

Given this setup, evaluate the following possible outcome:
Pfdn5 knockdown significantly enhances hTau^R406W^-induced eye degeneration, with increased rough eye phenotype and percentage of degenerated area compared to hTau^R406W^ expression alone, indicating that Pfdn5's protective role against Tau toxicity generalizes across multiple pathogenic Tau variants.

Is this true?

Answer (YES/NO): YES